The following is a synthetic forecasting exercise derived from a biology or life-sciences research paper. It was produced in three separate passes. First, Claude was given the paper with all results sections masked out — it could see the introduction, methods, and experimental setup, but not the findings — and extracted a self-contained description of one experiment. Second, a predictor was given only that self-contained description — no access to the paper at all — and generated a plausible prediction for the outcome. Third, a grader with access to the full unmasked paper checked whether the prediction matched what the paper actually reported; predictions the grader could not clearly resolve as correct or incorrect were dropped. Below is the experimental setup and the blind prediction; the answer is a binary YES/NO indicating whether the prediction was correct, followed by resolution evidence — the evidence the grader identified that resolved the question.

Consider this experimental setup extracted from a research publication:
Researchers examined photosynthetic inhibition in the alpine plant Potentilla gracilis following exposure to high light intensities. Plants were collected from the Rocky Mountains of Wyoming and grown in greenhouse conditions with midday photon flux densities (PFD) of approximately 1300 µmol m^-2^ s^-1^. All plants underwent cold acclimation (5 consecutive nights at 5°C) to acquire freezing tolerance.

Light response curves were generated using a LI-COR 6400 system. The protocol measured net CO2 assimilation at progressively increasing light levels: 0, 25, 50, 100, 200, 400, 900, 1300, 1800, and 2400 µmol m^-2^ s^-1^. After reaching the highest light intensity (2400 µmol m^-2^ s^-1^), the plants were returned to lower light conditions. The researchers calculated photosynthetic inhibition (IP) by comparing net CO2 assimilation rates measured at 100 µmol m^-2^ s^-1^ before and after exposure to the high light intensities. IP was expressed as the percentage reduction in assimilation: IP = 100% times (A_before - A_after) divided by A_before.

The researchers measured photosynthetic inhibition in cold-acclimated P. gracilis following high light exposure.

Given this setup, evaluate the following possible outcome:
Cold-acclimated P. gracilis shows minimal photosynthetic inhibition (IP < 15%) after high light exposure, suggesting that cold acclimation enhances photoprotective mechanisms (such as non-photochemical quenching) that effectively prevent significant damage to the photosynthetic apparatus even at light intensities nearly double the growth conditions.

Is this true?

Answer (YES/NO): NO